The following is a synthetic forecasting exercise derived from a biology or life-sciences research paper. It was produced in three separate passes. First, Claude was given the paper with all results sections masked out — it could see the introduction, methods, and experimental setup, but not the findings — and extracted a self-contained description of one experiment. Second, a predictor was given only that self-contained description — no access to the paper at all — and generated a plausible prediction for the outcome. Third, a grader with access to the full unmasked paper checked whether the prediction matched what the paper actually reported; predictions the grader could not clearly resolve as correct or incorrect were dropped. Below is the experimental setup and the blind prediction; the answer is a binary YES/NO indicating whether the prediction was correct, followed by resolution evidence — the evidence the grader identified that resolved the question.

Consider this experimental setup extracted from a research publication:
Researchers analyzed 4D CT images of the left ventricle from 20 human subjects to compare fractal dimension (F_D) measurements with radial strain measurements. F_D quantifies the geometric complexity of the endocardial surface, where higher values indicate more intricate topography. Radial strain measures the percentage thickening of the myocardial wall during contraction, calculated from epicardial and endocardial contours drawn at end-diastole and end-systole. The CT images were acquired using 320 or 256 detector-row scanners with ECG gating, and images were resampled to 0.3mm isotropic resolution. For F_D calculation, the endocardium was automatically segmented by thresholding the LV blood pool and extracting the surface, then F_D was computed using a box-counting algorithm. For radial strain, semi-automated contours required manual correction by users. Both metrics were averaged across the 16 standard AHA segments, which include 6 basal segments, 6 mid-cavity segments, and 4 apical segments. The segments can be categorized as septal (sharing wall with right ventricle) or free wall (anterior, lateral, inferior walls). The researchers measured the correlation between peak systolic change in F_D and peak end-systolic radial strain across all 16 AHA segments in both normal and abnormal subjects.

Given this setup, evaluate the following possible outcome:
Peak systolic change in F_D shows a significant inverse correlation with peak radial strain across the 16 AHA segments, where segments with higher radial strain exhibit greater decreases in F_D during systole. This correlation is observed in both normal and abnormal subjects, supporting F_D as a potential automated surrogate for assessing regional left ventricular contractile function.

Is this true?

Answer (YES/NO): NO